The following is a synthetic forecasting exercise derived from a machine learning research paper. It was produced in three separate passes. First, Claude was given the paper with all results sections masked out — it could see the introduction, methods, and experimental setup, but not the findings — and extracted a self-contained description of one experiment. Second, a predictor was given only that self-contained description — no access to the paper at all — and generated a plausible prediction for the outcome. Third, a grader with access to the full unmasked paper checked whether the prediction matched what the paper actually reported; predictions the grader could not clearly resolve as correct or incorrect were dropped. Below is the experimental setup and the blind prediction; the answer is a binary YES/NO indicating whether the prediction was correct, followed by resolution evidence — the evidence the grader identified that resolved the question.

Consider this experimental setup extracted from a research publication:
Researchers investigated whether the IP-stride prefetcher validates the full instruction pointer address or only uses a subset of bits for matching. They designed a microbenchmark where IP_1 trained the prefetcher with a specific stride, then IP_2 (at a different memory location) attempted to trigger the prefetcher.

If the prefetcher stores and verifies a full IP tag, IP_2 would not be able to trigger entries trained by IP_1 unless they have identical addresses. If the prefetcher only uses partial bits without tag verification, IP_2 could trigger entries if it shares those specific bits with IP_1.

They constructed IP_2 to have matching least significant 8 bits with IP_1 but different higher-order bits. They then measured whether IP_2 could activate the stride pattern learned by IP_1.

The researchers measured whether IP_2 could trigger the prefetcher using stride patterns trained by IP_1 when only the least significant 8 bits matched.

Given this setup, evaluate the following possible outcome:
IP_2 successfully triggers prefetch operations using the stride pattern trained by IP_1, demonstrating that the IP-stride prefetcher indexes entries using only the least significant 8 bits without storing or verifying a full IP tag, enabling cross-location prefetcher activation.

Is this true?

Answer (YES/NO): YES